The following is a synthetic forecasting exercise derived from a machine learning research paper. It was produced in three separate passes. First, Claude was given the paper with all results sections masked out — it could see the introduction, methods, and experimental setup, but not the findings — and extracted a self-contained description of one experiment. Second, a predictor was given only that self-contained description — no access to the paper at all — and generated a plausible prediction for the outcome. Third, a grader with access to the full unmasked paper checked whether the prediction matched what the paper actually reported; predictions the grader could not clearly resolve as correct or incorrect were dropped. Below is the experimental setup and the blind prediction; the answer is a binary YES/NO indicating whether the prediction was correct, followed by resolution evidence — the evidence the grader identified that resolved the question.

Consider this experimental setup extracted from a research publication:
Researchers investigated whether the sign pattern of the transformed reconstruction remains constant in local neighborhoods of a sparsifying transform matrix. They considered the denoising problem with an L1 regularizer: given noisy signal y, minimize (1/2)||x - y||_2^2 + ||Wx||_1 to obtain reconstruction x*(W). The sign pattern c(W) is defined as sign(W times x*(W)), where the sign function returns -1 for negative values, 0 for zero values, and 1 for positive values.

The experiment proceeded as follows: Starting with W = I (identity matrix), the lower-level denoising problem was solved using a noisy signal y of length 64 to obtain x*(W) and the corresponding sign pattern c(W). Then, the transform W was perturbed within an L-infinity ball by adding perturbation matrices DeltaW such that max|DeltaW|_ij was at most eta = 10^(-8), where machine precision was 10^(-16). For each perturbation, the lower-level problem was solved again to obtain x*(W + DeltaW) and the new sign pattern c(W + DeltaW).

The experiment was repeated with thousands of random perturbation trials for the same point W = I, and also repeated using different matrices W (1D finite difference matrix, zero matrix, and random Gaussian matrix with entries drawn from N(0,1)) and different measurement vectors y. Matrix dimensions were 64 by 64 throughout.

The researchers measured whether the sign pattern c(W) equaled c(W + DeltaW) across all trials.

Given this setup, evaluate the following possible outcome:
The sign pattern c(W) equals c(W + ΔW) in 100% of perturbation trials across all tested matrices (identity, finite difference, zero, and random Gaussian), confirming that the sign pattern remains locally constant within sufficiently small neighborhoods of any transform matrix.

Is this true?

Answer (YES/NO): YES